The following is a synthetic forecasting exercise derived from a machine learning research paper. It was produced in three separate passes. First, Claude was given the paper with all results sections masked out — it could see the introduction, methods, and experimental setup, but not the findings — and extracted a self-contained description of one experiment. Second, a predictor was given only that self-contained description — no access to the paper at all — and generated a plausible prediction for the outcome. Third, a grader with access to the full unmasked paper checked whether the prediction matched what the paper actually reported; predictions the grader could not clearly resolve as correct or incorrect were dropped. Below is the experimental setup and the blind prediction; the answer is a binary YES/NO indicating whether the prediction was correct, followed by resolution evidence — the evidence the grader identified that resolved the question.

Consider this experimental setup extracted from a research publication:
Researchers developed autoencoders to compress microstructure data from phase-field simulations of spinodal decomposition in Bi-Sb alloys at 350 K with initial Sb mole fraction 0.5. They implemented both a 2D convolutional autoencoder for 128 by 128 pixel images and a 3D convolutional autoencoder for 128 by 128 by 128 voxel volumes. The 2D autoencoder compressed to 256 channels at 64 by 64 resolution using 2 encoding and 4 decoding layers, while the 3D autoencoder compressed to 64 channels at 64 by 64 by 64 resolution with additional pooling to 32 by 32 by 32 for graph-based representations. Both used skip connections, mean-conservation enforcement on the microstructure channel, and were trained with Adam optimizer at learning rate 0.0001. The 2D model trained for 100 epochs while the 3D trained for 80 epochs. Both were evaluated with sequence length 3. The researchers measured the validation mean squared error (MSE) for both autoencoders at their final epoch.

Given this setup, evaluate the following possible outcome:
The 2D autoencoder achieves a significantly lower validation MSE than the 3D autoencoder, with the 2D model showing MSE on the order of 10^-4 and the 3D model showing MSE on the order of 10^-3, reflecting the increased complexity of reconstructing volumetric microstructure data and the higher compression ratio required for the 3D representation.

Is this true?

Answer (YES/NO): NO